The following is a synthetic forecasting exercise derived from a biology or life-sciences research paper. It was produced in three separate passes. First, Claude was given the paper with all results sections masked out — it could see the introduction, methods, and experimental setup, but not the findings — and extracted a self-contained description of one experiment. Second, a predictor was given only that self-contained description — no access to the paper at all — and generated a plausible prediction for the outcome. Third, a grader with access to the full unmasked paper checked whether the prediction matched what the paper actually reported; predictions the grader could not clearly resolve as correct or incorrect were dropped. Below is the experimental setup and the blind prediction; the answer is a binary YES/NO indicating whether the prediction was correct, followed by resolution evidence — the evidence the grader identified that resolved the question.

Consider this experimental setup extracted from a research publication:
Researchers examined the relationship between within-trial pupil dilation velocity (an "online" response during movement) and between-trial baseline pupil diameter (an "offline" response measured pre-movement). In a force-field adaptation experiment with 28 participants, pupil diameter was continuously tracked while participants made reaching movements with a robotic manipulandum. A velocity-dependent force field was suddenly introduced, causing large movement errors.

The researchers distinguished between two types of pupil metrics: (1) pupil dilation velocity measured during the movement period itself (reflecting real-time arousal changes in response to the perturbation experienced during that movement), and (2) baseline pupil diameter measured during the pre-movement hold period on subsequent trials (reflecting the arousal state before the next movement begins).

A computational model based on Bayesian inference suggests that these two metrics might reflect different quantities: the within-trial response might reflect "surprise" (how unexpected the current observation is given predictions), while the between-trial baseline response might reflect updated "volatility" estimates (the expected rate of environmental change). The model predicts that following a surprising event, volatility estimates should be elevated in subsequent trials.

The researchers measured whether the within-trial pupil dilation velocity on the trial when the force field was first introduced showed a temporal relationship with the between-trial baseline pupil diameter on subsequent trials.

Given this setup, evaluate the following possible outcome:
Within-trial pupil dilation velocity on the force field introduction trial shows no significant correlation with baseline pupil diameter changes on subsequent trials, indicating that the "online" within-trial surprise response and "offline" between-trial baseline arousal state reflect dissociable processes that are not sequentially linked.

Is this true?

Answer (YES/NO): NO